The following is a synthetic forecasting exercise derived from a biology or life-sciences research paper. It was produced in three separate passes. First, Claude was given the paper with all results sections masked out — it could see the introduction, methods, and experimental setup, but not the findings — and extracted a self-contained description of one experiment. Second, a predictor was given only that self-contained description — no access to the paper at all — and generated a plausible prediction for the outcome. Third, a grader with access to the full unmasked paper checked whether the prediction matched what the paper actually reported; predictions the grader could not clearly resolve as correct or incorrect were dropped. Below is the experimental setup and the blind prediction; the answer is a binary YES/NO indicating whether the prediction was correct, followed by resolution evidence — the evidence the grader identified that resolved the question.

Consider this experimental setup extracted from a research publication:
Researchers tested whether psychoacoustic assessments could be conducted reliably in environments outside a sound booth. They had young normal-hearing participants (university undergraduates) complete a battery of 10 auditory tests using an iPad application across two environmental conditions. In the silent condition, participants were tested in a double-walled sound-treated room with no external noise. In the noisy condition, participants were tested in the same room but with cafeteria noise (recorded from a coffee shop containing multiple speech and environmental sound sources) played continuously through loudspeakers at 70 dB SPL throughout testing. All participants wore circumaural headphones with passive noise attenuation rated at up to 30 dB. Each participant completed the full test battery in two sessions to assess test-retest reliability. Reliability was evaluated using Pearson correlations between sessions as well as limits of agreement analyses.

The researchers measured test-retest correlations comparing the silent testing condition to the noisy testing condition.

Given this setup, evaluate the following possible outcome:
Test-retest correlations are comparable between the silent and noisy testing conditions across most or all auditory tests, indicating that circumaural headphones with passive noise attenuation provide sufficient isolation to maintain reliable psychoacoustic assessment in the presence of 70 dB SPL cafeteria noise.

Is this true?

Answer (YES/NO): YES